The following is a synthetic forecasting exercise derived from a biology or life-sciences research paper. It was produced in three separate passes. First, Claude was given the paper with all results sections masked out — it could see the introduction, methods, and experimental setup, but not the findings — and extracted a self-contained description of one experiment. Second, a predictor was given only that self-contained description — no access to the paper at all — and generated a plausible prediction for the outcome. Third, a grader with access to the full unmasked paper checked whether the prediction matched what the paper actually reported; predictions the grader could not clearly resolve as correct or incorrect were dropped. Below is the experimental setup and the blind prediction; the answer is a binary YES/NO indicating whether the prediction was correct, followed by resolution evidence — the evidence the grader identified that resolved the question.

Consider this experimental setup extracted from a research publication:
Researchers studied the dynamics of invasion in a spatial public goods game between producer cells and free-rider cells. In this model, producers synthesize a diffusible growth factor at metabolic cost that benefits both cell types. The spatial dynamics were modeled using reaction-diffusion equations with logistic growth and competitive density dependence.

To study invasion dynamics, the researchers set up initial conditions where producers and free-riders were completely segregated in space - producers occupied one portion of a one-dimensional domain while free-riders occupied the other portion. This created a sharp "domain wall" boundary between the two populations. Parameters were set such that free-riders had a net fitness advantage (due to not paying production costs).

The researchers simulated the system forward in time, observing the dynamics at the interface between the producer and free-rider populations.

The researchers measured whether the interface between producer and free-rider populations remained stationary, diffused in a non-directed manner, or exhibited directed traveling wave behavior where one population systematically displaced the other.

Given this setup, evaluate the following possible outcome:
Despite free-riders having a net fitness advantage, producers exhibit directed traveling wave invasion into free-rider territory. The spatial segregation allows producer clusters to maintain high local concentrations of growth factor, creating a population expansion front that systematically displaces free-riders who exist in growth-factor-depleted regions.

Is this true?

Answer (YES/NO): NO